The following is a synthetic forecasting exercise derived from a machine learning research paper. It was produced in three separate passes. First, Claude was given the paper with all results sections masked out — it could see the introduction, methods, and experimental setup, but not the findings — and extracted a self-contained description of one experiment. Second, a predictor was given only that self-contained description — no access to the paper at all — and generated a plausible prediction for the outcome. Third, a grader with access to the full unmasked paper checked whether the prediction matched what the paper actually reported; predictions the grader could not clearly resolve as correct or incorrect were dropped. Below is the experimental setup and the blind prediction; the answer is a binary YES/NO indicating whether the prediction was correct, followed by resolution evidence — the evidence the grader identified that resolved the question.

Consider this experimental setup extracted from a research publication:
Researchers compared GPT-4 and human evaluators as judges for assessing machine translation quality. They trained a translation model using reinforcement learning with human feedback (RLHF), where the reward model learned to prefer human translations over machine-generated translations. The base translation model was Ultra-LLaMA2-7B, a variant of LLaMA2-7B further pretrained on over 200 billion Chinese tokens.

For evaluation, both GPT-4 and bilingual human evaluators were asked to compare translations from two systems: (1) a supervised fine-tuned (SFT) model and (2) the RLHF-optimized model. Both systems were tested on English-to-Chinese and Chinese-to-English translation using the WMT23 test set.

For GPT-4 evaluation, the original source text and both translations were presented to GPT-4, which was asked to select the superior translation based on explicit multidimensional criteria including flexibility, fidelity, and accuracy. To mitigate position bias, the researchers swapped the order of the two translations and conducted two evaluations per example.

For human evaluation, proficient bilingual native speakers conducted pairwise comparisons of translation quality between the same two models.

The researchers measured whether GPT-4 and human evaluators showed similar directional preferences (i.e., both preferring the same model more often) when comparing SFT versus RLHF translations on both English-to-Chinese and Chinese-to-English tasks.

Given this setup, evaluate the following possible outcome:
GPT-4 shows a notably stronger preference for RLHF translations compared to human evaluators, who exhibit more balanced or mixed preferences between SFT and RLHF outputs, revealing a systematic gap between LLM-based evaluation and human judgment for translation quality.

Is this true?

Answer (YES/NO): NO